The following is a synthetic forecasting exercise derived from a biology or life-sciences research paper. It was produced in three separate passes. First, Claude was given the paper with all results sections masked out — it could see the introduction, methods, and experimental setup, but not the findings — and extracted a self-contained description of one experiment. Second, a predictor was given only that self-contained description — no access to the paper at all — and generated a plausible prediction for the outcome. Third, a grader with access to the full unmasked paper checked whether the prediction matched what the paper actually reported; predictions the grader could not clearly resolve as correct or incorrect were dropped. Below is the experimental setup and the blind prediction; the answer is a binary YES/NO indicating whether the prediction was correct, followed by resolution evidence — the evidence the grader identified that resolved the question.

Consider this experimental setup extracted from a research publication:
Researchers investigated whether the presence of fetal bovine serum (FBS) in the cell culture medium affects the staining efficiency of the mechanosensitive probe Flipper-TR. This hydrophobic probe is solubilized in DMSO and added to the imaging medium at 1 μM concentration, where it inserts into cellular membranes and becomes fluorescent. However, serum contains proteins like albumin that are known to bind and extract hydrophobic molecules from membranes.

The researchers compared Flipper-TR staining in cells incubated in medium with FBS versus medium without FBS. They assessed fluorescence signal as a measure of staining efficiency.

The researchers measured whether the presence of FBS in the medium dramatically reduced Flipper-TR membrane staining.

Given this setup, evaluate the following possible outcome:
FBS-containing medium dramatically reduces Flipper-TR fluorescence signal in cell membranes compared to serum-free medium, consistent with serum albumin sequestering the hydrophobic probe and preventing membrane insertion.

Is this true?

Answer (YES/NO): NO